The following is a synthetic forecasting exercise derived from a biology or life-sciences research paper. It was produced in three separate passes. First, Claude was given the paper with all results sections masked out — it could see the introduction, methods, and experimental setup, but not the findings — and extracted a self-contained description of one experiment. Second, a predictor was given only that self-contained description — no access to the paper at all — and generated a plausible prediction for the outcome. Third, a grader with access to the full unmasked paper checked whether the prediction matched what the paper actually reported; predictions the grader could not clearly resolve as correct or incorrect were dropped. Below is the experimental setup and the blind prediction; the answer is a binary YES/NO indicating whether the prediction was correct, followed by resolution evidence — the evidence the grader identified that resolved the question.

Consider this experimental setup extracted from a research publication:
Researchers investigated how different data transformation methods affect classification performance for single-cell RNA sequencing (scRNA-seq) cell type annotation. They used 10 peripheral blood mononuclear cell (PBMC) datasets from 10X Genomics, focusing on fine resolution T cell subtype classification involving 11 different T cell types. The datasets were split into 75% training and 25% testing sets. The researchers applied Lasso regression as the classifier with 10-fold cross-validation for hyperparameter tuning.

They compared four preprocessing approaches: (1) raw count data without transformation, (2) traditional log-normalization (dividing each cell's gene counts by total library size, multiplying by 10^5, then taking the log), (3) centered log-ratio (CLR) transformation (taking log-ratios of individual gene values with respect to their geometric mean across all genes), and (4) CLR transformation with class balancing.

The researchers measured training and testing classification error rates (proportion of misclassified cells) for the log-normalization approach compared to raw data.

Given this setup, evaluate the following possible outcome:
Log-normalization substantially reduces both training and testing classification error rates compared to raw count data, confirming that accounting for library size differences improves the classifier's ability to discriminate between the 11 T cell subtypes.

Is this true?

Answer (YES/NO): NO